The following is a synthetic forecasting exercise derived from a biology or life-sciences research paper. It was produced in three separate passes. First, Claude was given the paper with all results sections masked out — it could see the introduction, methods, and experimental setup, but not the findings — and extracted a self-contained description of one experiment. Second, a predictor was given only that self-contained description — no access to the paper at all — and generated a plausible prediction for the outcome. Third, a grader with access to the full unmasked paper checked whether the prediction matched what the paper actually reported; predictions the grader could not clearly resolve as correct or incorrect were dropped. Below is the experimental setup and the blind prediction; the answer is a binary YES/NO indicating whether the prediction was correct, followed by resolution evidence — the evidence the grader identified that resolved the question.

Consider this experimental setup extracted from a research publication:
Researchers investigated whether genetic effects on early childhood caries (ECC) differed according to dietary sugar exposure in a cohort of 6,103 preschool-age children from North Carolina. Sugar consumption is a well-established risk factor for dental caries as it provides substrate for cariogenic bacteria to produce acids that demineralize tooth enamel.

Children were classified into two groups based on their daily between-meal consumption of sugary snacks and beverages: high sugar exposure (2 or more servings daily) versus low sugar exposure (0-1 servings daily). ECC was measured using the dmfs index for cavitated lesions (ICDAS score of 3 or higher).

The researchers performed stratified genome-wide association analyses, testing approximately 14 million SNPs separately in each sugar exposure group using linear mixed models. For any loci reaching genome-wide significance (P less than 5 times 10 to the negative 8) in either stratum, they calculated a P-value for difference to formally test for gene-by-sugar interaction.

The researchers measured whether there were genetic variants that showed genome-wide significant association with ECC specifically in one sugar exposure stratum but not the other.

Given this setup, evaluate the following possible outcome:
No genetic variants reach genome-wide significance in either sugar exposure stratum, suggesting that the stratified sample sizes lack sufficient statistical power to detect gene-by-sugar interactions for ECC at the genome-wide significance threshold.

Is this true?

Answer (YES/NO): NO